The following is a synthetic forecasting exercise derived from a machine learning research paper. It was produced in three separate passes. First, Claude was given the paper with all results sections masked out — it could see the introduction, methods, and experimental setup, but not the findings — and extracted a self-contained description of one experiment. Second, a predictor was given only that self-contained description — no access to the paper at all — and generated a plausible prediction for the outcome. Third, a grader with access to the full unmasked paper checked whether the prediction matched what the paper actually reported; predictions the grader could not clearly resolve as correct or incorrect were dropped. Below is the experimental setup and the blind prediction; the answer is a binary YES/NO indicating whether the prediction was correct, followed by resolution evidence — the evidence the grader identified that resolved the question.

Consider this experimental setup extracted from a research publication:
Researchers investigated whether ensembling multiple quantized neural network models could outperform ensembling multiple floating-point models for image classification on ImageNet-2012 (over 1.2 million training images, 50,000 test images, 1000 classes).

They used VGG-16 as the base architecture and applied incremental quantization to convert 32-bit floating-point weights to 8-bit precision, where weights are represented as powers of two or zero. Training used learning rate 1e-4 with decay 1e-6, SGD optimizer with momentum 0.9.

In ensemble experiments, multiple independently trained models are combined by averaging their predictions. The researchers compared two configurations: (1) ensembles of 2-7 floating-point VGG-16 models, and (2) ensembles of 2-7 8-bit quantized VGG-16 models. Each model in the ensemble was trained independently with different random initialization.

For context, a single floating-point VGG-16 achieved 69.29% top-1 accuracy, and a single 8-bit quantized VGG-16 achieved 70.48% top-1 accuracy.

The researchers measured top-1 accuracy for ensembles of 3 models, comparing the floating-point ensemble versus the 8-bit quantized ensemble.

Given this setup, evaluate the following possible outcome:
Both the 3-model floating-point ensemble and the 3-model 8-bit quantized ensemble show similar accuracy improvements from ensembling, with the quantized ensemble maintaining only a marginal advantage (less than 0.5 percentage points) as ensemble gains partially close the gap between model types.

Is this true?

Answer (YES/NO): NO